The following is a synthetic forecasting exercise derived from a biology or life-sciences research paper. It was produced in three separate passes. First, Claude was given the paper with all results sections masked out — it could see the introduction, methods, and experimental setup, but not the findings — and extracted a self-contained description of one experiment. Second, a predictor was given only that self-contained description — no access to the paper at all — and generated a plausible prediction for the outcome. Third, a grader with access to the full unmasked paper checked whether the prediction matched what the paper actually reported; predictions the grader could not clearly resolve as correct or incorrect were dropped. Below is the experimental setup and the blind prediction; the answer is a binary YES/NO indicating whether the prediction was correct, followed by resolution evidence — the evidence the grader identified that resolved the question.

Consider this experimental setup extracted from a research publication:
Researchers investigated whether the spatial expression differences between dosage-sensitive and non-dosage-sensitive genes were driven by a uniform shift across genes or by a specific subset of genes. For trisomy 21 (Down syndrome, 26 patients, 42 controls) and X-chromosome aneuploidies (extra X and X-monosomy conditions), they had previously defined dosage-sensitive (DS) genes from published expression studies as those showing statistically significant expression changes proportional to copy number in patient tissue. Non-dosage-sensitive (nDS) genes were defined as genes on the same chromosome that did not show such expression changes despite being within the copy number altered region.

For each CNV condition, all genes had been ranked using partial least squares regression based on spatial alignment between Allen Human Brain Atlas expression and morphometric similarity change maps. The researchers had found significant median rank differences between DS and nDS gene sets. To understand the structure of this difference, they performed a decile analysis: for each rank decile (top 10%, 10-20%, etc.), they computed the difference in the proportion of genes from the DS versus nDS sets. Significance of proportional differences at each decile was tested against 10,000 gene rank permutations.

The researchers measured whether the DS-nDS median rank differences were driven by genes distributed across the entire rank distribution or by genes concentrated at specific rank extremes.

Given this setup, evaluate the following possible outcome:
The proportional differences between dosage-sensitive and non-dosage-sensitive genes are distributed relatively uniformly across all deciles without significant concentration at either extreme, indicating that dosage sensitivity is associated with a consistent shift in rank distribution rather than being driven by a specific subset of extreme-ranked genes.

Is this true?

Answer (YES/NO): NO